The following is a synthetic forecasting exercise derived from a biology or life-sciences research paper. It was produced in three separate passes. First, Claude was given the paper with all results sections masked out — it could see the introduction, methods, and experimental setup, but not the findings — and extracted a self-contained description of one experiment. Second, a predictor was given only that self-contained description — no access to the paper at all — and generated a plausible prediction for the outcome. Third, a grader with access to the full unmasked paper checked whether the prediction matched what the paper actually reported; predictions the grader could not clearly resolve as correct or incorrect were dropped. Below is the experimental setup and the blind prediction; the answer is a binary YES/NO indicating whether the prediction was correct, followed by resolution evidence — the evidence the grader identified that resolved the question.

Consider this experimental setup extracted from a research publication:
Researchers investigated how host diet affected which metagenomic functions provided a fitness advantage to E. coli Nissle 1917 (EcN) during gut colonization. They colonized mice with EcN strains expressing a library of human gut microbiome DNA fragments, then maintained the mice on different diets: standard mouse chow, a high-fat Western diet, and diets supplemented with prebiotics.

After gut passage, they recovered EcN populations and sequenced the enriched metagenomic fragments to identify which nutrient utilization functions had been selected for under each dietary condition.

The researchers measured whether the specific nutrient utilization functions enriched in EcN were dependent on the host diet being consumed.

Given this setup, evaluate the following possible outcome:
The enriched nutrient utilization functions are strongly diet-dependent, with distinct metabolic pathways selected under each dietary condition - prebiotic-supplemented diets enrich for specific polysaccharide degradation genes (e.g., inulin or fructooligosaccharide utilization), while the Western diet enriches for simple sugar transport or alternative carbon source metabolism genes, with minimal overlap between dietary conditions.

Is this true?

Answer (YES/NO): NO